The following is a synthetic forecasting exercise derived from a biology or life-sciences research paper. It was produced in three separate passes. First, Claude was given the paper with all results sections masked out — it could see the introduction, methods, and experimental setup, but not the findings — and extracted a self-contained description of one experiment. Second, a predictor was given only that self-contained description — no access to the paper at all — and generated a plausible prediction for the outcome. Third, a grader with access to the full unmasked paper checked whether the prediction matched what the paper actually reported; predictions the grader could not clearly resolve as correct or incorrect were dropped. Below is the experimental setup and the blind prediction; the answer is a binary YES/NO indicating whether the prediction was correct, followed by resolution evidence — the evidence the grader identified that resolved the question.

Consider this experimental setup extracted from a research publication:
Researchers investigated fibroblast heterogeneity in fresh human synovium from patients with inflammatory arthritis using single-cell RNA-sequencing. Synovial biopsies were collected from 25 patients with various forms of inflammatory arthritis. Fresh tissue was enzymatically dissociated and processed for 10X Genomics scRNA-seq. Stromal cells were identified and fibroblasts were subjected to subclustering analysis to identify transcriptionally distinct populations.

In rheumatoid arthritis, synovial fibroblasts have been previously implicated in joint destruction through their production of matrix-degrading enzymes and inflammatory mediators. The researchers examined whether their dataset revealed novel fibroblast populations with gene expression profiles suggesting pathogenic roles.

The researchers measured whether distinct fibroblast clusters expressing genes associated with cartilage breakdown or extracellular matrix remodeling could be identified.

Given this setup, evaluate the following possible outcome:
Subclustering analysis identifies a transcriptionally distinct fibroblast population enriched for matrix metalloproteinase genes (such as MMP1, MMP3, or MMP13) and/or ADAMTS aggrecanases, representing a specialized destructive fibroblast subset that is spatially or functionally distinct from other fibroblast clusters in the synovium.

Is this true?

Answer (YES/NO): YES